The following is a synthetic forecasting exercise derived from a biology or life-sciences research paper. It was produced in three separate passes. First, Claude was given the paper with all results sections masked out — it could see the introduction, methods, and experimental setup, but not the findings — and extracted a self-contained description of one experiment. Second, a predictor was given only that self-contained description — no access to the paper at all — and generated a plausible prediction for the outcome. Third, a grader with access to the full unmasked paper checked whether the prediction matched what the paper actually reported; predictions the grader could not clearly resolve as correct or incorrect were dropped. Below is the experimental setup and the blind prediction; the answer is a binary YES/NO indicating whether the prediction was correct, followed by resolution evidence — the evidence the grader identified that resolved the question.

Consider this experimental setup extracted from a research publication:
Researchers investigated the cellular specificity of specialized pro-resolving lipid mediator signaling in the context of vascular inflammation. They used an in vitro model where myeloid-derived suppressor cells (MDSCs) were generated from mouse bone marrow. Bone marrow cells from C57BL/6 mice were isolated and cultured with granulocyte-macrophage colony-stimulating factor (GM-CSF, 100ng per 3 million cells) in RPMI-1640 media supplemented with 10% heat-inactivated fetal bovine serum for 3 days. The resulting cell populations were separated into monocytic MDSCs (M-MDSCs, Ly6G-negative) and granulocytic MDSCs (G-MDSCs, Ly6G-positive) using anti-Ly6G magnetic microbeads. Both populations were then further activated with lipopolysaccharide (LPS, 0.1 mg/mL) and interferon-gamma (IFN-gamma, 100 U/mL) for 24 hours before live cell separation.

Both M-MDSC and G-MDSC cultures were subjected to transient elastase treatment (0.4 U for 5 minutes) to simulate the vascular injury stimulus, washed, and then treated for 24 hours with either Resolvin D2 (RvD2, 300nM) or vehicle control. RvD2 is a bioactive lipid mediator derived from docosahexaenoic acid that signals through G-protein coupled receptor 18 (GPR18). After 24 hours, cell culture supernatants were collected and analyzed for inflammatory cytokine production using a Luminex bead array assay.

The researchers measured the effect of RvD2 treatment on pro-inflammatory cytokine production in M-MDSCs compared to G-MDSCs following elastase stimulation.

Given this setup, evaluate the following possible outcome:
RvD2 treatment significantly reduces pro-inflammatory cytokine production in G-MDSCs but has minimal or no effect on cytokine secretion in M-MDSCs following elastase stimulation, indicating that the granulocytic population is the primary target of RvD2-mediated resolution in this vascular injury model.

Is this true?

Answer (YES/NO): NO